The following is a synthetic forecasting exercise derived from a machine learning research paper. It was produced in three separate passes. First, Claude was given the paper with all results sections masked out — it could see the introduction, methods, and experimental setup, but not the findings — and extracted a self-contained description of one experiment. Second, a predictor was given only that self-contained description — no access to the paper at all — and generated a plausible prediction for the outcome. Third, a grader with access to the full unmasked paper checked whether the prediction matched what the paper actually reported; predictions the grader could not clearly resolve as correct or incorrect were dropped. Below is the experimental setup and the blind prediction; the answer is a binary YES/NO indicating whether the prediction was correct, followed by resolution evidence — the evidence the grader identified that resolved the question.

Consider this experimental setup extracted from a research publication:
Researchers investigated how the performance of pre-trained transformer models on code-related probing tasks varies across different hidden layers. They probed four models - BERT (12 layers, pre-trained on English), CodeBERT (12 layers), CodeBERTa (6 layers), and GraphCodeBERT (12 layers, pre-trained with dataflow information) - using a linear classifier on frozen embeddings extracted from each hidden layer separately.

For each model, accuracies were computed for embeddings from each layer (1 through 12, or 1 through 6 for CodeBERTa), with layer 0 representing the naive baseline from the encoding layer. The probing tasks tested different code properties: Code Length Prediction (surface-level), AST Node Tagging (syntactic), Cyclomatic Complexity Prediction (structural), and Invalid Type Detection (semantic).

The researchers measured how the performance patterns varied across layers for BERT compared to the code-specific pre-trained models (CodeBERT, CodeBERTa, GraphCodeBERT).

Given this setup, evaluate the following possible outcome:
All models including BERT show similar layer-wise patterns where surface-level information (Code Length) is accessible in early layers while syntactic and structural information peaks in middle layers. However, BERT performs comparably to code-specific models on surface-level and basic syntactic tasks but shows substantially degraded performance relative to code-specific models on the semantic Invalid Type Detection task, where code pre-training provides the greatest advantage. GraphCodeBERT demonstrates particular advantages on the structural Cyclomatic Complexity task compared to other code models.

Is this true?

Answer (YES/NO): NO